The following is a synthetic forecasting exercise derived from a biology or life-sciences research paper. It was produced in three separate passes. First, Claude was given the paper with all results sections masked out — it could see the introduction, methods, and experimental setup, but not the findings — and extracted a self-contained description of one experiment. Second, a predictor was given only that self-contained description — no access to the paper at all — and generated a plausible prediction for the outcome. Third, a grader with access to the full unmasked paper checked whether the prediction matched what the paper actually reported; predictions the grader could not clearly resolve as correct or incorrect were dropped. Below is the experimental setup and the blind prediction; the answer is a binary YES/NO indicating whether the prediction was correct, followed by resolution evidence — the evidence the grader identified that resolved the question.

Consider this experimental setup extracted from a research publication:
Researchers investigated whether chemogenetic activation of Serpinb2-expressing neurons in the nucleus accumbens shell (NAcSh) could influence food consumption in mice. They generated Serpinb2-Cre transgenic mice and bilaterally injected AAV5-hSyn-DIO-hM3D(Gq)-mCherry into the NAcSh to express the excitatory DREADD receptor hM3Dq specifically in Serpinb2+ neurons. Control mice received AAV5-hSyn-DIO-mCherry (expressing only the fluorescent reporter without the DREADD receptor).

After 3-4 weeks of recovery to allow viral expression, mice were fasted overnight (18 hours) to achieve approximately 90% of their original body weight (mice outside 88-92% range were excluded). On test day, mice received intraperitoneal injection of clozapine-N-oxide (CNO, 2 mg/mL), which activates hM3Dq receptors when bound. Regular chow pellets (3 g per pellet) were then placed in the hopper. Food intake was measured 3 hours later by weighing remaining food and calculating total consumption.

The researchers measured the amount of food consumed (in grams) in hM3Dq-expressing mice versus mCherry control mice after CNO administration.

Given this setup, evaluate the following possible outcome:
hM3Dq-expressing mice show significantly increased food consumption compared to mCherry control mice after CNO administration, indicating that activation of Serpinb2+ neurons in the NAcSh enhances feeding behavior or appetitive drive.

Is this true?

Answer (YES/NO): YES